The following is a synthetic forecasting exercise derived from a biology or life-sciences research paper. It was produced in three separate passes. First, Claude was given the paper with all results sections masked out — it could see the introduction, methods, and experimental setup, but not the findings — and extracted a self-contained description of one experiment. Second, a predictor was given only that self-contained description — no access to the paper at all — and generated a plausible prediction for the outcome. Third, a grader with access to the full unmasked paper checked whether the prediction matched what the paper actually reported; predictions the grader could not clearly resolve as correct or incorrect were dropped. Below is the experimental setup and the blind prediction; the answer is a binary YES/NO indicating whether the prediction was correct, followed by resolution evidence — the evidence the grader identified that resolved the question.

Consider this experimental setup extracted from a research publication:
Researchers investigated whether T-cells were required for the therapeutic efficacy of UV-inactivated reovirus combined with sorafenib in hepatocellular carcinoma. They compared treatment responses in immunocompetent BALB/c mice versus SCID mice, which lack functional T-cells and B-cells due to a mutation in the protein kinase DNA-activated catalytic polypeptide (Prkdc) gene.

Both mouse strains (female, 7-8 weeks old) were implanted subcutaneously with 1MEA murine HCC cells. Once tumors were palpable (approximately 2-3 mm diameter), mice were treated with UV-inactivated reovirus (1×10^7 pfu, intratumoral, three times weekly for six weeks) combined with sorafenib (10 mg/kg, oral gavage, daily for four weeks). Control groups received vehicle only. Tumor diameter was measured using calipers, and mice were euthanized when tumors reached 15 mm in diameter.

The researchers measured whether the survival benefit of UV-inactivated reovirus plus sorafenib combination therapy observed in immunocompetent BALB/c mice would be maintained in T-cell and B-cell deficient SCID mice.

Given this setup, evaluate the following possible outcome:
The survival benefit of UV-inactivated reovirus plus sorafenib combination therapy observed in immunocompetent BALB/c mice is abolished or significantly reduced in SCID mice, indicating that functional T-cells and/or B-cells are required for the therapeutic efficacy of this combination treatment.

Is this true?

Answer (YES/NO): YES